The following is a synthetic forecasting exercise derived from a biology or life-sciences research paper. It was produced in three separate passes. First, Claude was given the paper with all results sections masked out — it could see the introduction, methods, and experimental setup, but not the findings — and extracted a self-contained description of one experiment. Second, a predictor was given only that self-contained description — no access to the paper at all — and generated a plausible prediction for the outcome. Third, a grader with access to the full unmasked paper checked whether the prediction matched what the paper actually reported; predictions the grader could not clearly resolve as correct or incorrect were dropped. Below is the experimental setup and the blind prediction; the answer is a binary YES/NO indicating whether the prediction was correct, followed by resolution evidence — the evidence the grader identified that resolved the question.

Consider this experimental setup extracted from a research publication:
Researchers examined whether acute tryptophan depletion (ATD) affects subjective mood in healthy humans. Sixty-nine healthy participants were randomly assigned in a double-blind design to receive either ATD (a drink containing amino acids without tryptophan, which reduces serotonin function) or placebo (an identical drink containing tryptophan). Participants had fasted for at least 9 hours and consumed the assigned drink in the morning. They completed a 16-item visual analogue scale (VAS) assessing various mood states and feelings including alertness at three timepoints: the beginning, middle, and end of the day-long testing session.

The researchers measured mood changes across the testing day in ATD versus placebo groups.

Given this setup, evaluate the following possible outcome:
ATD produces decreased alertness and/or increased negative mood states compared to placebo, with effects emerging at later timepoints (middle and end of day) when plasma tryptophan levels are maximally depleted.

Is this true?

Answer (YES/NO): NO